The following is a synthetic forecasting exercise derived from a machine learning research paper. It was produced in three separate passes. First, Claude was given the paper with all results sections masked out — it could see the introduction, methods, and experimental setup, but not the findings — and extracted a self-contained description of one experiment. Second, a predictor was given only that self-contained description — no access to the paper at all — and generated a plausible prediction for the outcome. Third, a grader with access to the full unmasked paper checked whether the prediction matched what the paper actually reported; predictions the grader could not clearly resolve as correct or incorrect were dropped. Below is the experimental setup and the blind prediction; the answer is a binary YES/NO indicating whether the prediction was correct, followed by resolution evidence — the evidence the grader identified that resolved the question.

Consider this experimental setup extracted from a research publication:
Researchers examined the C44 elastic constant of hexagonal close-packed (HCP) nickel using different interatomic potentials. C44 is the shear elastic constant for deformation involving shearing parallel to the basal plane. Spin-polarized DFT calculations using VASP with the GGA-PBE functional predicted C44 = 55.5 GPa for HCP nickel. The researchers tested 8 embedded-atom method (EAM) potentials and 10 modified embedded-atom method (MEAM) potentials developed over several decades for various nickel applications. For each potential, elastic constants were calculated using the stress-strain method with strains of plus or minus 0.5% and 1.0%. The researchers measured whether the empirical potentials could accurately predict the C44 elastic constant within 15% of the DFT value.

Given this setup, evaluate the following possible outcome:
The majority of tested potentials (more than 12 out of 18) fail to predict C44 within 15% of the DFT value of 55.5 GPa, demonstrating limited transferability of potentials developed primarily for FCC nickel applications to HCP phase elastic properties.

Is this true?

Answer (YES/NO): YES